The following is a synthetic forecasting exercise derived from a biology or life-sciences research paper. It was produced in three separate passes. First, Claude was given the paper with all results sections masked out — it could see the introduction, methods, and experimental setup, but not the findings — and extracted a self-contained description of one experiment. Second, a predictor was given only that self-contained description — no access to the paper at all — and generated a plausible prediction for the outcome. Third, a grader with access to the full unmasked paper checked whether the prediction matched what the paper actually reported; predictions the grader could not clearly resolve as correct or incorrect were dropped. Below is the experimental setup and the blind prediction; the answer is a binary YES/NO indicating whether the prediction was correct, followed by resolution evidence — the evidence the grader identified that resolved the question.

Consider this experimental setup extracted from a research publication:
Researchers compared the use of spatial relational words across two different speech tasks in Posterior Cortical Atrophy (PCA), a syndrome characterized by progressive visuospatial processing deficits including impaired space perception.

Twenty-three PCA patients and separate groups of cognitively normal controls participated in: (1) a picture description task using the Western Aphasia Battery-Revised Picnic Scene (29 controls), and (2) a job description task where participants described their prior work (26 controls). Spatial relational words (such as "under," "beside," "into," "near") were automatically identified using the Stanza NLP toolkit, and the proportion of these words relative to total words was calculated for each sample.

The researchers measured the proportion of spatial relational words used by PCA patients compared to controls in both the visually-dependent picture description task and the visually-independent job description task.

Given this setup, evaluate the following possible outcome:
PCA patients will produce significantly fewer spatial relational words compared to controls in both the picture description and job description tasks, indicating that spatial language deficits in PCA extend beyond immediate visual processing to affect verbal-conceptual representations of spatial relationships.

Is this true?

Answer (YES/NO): NO